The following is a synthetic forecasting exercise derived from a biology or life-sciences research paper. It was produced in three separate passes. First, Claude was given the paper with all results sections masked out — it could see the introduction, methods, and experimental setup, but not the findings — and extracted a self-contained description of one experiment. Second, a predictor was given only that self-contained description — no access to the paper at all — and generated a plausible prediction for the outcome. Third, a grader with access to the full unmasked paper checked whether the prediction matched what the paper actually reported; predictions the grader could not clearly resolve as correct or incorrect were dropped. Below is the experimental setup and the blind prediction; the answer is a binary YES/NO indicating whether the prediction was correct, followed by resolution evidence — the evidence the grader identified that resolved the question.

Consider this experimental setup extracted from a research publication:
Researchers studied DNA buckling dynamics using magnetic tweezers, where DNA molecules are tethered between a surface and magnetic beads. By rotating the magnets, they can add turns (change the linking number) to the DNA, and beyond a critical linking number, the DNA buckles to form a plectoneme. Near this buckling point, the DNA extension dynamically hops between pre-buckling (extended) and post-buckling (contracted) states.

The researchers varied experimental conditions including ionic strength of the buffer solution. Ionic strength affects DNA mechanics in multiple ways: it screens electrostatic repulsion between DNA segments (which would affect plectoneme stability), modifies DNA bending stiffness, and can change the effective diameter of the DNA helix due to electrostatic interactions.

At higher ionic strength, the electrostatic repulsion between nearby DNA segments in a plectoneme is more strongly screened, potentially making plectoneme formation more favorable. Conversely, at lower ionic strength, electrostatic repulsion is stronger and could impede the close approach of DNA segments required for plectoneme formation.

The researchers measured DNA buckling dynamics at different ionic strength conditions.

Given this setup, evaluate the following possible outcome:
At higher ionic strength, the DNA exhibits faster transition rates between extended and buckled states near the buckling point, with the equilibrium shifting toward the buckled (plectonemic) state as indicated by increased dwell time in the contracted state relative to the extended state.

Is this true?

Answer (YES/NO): NO